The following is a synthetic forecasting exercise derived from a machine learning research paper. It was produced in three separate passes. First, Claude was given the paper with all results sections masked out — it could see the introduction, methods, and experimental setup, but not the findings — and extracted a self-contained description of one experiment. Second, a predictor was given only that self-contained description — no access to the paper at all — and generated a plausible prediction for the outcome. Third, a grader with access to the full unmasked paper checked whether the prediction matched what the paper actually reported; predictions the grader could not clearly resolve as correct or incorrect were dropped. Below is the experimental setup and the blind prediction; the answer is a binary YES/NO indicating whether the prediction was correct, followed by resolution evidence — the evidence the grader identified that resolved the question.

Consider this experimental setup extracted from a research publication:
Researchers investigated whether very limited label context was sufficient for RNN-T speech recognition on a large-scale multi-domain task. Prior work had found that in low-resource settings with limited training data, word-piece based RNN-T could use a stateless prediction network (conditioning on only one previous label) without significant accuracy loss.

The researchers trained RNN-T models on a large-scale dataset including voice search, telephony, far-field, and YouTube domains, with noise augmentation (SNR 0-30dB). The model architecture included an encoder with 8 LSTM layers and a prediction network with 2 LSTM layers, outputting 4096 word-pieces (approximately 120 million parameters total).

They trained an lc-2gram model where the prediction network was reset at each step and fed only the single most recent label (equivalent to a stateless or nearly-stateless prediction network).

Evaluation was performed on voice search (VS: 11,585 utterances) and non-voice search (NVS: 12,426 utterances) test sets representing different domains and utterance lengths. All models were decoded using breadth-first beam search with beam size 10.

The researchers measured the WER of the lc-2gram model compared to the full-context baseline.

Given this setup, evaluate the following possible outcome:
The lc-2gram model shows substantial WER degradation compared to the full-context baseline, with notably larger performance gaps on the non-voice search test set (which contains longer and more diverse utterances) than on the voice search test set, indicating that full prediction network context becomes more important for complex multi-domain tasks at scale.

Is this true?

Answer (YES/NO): NO